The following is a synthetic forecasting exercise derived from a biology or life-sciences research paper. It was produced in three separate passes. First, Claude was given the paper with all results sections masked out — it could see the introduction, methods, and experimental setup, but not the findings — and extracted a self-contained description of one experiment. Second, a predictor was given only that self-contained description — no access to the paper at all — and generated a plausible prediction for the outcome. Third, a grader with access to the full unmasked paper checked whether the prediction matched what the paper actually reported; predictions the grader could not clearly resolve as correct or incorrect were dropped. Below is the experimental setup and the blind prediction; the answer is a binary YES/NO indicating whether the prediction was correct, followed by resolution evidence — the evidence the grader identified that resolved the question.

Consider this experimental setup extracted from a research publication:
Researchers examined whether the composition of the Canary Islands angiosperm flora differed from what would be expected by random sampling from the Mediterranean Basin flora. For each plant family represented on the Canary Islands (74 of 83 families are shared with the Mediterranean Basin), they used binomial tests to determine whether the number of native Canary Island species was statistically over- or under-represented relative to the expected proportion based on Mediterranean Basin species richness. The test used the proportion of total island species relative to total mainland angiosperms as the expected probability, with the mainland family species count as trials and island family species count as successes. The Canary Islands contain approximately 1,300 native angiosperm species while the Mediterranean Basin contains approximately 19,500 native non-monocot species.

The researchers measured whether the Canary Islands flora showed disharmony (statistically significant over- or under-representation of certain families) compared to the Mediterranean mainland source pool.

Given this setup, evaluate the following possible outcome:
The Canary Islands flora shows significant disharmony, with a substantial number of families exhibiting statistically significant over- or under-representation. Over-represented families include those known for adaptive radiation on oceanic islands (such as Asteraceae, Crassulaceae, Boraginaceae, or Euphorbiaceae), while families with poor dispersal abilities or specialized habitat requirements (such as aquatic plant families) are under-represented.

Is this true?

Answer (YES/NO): NO